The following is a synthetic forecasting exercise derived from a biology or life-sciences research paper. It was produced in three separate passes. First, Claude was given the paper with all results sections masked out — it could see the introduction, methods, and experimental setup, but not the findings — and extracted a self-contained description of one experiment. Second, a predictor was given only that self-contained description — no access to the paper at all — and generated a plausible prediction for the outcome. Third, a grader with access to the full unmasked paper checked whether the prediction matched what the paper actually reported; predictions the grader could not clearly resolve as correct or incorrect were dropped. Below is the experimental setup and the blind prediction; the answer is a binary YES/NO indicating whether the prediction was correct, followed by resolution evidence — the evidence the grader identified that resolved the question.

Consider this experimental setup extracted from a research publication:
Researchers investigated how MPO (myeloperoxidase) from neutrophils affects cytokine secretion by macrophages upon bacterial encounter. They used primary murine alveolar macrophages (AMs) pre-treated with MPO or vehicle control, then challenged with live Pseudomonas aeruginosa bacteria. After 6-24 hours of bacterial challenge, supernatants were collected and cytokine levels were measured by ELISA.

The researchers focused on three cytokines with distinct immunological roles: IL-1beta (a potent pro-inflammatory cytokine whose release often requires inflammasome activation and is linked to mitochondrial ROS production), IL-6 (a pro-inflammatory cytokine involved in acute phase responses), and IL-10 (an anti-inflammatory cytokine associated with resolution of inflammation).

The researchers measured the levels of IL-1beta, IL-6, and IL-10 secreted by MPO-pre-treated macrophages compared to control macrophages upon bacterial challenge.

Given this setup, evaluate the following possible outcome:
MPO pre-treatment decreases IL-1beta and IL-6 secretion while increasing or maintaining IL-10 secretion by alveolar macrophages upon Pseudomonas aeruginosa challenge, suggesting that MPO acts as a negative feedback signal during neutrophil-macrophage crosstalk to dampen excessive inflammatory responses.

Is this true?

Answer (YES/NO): YES